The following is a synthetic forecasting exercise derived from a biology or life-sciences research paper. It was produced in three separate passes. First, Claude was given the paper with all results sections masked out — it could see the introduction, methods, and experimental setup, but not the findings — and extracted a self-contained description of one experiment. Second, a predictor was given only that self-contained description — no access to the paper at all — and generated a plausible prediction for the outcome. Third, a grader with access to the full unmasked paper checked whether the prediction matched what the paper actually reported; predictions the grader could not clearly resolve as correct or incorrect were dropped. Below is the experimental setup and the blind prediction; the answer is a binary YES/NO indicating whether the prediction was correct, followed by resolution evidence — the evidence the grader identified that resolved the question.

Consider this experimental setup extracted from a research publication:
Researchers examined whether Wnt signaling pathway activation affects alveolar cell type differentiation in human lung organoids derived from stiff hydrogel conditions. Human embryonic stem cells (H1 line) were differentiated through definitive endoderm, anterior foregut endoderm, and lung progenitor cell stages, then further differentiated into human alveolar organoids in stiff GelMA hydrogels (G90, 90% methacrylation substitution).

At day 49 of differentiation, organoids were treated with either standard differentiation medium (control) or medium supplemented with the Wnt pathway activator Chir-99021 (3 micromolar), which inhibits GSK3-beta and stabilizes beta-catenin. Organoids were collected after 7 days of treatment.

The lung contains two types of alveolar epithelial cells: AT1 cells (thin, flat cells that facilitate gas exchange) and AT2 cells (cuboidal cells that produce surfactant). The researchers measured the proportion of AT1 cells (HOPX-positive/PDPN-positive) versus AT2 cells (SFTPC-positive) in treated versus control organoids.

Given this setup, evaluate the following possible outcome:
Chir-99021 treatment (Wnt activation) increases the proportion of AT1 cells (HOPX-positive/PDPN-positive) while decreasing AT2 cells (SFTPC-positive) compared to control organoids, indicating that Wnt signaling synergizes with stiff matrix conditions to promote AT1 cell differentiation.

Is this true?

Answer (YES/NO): NO